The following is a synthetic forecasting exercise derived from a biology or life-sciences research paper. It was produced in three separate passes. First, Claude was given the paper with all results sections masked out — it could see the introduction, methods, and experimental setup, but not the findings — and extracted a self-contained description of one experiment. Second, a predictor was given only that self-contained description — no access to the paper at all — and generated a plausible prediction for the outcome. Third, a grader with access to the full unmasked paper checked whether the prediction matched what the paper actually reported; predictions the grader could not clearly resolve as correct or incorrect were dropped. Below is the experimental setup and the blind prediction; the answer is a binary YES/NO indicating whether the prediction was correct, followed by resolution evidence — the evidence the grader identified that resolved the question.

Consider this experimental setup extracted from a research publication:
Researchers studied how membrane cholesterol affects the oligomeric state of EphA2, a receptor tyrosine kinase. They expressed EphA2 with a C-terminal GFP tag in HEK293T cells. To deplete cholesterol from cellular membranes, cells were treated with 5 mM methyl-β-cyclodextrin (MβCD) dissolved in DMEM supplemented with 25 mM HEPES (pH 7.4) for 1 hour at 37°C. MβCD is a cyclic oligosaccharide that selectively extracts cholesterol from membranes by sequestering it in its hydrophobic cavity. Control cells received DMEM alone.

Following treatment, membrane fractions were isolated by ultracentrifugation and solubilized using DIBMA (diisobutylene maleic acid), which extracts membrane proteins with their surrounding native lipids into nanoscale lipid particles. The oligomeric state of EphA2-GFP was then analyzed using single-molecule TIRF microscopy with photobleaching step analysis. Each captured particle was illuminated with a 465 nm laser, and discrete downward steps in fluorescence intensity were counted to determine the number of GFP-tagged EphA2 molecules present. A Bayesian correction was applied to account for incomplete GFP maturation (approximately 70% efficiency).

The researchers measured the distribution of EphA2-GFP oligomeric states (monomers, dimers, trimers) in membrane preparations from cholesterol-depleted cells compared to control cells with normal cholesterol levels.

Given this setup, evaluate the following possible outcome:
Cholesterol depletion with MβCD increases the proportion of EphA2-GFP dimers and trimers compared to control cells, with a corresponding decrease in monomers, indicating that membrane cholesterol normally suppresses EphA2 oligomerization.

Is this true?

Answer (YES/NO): YES